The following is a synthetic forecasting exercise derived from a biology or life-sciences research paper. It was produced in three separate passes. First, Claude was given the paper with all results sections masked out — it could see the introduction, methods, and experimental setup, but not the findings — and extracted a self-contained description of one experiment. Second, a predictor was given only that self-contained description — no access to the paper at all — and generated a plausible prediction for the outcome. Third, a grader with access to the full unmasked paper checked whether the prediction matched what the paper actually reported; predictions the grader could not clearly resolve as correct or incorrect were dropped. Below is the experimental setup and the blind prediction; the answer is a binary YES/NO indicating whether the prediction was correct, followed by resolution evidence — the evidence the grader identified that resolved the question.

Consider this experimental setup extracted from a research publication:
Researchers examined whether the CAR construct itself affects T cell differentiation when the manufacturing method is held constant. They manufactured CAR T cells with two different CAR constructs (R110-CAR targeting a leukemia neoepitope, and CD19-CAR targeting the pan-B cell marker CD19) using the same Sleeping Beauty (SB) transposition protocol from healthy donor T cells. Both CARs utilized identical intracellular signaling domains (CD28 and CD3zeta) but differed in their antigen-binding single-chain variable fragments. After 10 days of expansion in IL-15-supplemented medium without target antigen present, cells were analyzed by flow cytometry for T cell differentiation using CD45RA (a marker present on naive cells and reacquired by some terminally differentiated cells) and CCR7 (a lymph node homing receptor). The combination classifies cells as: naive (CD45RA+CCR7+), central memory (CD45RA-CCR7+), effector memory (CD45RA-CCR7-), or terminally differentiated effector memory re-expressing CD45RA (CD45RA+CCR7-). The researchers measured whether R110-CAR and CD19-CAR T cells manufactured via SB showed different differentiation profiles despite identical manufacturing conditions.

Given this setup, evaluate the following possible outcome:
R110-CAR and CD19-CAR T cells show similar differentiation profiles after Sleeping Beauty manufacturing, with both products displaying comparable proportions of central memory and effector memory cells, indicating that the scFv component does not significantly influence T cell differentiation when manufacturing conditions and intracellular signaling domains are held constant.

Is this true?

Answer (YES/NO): NO